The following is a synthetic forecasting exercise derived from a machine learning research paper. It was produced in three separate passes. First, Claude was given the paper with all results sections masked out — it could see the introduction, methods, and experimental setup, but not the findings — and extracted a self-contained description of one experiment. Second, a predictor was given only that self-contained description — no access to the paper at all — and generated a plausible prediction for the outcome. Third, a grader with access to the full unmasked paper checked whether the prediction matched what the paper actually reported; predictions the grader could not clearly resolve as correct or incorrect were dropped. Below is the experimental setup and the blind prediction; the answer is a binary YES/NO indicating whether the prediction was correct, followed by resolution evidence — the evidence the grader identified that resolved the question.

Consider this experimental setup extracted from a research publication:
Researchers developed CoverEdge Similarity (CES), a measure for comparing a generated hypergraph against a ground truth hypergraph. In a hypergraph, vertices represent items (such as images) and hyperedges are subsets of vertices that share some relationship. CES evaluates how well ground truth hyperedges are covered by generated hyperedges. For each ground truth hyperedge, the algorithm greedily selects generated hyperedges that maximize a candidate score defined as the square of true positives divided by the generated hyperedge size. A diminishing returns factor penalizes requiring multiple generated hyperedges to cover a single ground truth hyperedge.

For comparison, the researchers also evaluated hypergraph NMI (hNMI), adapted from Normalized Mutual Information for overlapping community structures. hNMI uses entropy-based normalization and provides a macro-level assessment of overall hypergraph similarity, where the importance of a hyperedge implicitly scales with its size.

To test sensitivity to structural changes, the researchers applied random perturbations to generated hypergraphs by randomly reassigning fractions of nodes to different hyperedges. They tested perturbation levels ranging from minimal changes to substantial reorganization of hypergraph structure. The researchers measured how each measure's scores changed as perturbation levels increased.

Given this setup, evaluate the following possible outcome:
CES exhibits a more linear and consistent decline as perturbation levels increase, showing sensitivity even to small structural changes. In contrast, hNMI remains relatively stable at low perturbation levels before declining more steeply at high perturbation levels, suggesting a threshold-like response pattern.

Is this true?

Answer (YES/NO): NO